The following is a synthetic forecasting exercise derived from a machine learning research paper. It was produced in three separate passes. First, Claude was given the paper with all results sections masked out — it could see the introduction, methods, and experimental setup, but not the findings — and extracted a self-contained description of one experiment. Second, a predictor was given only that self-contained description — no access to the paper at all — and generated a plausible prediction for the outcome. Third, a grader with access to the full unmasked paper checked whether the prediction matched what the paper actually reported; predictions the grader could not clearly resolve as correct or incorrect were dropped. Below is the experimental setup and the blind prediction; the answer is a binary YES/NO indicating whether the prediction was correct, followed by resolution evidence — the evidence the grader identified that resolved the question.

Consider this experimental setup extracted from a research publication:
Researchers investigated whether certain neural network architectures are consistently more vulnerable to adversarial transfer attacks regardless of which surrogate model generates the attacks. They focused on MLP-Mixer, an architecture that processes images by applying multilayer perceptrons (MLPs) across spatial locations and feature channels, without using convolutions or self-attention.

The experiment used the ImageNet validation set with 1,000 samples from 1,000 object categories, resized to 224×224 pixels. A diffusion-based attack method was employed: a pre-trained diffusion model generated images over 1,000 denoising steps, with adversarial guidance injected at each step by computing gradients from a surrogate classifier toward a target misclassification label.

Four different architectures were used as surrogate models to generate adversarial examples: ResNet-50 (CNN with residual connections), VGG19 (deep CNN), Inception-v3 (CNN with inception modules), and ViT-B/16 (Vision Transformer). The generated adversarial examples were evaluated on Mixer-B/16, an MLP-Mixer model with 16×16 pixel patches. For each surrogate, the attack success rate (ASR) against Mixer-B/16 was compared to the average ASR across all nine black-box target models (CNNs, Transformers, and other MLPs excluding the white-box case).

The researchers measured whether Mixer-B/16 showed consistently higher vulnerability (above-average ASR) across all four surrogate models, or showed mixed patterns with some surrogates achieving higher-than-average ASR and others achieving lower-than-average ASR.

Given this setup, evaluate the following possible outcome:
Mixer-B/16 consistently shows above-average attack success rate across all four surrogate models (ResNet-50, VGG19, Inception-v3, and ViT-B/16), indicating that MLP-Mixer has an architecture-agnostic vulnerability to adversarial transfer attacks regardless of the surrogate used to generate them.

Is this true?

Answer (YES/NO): YES